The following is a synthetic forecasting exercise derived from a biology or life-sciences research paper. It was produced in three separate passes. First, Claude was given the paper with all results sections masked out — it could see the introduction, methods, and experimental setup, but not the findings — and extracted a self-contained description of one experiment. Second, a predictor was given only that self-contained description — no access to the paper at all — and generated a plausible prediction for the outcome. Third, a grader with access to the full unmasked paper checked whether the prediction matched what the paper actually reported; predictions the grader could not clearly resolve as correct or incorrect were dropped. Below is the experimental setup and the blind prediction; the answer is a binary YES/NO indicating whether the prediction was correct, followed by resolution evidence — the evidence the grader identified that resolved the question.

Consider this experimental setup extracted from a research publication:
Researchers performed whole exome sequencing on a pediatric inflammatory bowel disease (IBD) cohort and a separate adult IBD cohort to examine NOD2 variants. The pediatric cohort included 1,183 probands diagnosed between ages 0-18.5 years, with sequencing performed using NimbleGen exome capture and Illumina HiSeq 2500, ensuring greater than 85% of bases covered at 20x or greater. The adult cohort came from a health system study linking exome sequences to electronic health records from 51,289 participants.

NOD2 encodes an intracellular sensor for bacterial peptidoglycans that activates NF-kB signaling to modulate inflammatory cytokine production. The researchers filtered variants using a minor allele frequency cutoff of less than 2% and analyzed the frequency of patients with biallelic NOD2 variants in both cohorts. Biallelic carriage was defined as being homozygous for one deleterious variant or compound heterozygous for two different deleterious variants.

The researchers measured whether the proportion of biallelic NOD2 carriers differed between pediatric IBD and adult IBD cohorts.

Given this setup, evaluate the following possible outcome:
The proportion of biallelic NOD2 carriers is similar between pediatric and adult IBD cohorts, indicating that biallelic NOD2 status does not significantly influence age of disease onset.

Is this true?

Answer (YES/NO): NO